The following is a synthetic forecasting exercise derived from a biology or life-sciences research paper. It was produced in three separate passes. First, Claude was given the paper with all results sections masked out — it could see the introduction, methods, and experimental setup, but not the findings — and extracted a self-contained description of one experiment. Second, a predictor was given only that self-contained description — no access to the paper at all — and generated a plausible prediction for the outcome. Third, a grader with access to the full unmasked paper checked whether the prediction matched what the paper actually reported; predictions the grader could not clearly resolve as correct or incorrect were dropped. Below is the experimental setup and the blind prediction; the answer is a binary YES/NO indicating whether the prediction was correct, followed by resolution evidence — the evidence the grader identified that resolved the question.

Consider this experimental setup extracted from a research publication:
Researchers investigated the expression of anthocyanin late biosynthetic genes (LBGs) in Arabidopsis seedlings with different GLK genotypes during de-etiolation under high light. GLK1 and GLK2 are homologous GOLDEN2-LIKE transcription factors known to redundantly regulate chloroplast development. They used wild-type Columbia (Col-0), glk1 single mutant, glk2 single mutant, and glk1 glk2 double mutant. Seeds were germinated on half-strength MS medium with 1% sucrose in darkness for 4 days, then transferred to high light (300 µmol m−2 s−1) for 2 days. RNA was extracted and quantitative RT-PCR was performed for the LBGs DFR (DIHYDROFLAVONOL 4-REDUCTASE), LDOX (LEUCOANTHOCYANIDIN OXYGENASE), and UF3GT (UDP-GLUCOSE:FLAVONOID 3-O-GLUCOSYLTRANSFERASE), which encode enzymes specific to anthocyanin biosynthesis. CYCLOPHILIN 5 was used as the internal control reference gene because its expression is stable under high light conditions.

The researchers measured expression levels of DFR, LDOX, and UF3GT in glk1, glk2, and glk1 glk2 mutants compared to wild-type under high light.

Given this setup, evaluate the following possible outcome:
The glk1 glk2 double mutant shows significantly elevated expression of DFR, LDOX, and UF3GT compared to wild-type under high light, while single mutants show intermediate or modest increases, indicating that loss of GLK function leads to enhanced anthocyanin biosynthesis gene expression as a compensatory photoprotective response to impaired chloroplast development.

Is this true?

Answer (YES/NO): NO